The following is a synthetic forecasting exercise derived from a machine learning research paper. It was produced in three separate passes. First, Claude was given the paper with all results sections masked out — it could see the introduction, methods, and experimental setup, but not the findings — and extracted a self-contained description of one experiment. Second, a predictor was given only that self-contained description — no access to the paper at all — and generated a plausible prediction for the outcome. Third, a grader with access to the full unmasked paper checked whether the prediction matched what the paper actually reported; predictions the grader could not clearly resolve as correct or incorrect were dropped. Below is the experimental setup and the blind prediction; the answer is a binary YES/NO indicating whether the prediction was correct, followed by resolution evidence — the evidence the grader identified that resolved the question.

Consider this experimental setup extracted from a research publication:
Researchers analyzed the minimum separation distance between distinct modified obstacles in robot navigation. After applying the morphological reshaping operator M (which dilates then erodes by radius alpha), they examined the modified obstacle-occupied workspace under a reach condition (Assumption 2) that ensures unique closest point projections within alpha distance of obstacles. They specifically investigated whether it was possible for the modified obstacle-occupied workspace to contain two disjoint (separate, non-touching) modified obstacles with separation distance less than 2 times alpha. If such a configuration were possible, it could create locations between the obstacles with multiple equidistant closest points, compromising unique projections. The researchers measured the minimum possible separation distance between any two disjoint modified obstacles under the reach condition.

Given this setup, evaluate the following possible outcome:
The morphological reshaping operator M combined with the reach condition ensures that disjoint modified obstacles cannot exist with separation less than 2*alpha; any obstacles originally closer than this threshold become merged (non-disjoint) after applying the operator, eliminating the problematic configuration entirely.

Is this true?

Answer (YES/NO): YES